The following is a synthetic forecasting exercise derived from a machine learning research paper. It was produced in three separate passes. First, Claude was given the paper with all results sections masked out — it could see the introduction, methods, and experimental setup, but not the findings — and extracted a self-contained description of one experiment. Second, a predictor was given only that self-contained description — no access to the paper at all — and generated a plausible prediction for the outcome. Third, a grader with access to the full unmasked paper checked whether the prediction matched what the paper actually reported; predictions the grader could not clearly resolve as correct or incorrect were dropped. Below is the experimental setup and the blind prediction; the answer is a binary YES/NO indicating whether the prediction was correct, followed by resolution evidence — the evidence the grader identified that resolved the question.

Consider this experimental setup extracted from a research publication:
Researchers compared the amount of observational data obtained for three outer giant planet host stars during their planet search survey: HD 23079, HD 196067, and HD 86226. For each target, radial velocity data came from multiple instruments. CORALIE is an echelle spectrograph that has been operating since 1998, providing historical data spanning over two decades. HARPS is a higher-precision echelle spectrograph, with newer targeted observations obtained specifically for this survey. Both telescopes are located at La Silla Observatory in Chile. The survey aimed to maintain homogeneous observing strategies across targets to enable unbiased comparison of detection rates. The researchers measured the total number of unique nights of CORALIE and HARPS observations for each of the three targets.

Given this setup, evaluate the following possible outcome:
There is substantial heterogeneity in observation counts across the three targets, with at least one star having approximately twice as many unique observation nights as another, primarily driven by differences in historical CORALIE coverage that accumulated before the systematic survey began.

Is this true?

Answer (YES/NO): NO